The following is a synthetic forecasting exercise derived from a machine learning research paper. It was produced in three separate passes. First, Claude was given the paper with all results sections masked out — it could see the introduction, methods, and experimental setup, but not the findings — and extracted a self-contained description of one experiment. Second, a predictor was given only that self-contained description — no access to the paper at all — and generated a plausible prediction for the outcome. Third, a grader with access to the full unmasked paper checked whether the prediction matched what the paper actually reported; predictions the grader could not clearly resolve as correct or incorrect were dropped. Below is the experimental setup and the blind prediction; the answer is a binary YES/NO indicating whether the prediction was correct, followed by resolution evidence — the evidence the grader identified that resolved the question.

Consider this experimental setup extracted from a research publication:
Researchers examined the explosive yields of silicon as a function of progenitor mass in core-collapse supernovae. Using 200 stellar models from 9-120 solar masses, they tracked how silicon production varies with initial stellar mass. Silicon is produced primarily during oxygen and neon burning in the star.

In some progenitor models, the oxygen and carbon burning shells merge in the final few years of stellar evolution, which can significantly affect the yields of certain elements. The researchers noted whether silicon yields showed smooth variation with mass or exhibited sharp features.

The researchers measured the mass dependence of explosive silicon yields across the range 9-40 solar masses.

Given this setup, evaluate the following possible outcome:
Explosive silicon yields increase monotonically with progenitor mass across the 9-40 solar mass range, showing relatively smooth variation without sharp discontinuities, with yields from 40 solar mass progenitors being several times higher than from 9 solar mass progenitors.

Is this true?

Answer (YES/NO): NO